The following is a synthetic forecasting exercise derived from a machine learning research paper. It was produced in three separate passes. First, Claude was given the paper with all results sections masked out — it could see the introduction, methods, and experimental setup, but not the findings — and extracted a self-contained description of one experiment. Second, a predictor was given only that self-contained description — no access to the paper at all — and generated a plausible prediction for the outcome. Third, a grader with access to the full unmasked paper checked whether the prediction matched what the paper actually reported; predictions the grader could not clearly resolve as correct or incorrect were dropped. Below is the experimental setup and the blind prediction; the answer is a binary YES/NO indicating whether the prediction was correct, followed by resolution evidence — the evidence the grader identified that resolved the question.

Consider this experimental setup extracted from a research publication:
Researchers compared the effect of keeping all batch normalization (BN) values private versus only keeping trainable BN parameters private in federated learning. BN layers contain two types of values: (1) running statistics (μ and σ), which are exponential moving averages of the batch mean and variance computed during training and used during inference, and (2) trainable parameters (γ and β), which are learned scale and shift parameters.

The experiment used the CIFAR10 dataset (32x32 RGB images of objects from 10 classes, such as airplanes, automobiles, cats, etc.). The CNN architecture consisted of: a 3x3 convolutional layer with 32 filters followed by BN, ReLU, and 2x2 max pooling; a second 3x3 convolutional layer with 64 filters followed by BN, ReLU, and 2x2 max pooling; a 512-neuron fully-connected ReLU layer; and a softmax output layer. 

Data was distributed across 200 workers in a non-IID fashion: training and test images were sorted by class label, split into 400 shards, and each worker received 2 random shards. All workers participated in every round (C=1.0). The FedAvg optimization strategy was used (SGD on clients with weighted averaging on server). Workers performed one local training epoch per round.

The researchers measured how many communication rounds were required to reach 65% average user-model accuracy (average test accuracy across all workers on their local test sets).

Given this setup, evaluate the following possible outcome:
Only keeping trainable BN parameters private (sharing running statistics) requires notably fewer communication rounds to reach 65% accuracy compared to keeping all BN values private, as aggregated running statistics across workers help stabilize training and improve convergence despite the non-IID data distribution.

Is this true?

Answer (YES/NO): YES